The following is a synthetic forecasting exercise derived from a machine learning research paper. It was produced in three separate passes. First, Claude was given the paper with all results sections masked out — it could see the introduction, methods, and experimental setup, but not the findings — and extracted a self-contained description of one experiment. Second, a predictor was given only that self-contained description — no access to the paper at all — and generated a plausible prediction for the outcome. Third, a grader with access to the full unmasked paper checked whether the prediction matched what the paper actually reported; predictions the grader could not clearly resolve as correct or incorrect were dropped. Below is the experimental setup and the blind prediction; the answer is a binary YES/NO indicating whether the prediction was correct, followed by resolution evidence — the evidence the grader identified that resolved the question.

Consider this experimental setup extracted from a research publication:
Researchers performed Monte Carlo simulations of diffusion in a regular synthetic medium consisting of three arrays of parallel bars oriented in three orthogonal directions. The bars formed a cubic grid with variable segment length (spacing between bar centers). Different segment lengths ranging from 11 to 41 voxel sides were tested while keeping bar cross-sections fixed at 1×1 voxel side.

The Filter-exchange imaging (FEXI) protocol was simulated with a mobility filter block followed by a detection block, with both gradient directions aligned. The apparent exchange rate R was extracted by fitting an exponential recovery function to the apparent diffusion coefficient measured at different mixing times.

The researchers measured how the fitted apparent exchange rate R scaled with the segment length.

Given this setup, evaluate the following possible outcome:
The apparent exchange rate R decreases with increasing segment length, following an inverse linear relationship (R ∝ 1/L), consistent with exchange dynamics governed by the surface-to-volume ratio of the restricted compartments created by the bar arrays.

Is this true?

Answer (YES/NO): NO